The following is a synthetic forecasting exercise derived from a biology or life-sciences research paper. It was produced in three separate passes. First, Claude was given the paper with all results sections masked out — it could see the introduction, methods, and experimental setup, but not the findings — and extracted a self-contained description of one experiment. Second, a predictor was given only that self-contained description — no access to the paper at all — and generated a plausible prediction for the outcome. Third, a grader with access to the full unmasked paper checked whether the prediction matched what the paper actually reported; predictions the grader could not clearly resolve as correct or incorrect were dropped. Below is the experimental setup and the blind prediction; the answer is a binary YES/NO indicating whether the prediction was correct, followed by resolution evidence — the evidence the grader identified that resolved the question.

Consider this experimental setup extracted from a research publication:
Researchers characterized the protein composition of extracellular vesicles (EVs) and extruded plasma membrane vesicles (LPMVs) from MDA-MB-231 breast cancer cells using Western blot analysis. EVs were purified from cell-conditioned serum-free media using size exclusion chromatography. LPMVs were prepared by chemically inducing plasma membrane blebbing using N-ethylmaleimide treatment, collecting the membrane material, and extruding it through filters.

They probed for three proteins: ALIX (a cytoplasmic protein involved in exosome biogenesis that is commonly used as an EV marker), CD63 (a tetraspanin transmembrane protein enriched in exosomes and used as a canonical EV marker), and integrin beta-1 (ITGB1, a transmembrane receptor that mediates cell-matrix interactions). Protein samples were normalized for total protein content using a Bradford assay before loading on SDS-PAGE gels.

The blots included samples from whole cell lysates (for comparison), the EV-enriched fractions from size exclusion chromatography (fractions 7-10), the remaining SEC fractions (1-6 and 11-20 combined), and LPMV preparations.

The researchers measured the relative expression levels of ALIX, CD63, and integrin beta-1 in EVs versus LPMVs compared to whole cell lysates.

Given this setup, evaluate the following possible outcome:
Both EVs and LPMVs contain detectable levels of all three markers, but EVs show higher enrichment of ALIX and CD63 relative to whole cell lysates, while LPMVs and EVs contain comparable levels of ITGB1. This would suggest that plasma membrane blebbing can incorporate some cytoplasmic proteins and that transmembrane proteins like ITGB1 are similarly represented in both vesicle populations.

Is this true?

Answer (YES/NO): NO